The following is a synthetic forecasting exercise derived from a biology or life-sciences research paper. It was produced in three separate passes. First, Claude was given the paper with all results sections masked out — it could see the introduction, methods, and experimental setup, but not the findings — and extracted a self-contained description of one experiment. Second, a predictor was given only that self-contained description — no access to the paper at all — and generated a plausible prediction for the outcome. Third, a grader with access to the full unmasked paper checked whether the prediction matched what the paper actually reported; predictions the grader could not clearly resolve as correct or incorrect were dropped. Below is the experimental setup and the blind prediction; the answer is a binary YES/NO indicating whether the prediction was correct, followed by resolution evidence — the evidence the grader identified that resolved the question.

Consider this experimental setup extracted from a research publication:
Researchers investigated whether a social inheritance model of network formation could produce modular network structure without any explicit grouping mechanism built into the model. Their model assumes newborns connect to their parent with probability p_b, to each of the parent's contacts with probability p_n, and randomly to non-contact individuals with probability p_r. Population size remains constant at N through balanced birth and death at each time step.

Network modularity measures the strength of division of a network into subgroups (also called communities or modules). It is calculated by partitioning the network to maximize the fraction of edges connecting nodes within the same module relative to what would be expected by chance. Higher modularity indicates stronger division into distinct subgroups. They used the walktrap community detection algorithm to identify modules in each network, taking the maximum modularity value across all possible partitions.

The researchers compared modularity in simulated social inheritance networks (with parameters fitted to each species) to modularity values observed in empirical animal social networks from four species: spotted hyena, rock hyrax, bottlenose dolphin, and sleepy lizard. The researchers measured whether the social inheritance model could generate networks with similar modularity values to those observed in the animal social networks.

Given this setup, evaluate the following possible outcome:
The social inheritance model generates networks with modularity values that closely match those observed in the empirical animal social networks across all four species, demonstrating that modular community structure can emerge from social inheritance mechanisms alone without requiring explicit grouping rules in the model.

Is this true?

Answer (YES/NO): YES